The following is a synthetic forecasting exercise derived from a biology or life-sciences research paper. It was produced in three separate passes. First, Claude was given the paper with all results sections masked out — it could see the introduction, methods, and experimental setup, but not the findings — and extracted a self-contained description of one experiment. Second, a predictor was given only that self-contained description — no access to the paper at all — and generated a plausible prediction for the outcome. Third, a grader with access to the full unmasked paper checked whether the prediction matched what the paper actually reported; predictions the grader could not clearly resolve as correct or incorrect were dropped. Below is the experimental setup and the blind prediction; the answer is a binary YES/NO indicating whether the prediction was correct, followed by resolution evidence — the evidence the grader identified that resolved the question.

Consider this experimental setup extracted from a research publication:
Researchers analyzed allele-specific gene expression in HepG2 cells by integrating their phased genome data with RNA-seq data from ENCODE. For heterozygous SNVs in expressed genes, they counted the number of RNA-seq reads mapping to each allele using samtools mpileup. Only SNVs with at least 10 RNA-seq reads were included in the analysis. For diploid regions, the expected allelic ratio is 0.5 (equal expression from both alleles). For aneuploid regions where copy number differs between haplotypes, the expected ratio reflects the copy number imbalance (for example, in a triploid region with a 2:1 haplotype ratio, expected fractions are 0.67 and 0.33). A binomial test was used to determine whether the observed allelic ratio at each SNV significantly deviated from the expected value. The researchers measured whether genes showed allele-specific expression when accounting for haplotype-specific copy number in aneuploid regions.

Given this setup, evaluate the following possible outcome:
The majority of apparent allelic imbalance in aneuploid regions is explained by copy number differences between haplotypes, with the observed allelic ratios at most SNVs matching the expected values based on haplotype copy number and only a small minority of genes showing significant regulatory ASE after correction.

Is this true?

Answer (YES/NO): NO